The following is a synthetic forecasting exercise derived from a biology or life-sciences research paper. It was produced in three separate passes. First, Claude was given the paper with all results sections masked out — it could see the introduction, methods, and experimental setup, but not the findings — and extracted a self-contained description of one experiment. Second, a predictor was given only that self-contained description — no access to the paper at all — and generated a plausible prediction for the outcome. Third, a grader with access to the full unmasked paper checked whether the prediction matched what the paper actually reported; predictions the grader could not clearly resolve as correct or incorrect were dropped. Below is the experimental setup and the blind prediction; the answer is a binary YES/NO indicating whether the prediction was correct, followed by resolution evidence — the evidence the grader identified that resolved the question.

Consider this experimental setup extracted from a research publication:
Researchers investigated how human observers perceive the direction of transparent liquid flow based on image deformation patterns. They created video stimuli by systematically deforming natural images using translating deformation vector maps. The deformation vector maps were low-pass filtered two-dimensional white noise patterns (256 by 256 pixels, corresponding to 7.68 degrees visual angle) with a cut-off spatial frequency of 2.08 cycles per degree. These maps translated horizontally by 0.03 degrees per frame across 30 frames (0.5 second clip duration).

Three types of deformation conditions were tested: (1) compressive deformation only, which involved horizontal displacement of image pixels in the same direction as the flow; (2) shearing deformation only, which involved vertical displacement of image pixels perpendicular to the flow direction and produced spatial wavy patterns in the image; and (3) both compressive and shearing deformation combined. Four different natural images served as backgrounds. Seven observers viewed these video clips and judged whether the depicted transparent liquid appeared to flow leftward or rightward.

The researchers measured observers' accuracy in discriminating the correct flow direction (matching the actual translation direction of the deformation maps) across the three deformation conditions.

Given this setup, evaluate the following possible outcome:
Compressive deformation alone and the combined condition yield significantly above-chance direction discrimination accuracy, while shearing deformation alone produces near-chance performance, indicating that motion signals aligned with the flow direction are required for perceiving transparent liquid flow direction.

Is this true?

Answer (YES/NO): NO